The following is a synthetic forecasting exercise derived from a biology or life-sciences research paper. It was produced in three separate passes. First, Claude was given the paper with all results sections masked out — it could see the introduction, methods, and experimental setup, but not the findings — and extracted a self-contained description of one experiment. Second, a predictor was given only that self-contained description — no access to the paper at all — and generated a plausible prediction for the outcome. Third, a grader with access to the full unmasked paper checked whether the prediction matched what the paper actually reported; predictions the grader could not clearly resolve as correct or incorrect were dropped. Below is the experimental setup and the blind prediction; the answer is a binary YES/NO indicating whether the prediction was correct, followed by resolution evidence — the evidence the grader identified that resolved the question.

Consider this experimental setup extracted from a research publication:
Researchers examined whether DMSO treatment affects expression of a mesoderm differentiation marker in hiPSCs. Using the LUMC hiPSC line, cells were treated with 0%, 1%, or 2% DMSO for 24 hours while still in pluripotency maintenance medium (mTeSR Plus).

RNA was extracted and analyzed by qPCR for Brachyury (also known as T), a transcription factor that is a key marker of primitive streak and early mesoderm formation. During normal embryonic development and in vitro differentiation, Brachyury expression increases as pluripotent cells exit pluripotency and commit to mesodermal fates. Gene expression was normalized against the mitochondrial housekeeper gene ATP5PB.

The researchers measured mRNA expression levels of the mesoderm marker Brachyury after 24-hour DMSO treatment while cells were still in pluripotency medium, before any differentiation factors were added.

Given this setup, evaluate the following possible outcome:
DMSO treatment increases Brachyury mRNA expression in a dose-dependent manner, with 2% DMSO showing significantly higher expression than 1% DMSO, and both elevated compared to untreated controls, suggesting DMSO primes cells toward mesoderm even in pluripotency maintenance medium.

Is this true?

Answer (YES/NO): NO